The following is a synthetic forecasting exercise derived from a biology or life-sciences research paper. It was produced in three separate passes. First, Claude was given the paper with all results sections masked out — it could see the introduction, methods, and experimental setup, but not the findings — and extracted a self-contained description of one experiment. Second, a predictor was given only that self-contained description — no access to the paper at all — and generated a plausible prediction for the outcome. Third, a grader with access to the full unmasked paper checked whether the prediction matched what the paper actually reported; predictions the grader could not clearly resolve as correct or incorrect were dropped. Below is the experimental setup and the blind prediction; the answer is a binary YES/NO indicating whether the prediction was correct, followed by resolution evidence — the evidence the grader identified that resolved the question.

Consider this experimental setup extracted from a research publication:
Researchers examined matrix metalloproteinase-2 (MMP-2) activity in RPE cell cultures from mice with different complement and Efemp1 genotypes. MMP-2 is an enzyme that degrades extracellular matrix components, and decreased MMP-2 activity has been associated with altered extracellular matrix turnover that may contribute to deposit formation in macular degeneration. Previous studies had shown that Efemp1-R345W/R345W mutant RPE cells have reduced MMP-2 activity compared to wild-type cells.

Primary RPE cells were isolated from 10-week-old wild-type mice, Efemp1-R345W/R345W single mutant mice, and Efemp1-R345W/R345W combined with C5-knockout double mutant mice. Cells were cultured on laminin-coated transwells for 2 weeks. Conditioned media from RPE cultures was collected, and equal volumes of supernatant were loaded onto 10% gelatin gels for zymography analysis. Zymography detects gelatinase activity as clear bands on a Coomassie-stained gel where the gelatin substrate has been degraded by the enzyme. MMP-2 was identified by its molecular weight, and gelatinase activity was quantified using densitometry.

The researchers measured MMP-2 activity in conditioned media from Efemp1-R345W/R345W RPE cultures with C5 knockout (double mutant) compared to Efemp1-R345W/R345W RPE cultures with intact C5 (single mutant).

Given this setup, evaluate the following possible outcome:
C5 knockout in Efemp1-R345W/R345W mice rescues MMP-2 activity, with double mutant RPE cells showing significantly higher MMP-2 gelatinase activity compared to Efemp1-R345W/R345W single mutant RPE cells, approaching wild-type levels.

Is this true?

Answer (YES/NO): YES